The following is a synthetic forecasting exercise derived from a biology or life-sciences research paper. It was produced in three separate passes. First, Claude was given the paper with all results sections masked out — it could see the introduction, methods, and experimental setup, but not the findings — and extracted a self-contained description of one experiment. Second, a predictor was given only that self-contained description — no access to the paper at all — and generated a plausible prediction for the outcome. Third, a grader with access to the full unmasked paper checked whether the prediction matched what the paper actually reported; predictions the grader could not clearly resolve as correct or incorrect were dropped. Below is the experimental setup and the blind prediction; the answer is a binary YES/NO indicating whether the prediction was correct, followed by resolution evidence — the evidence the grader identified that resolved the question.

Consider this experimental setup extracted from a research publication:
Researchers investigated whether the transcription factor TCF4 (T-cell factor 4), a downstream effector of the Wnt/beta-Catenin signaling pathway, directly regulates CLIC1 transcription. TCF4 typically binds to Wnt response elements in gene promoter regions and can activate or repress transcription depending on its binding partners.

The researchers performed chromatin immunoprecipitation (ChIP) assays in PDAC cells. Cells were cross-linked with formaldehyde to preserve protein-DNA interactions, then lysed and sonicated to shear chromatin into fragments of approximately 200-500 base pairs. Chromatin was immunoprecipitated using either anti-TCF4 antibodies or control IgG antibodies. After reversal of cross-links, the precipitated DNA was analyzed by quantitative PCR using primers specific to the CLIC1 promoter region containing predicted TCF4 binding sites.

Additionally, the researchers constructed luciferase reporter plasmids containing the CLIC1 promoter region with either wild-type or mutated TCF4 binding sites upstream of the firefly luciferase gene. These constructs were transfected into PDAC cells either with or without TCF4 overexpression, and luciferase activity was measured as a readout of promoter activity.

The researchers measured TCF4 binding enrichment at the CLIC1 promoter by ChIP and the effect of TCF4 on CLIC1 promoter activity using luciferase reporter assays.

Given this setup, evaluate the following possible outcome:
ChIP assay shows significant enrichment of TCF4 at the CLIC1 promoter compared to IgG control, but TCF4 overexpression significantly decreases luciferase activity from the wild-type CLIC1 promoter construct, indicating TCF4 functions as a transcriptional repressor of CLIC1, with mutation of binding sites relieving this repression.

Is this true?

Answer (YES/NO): NO